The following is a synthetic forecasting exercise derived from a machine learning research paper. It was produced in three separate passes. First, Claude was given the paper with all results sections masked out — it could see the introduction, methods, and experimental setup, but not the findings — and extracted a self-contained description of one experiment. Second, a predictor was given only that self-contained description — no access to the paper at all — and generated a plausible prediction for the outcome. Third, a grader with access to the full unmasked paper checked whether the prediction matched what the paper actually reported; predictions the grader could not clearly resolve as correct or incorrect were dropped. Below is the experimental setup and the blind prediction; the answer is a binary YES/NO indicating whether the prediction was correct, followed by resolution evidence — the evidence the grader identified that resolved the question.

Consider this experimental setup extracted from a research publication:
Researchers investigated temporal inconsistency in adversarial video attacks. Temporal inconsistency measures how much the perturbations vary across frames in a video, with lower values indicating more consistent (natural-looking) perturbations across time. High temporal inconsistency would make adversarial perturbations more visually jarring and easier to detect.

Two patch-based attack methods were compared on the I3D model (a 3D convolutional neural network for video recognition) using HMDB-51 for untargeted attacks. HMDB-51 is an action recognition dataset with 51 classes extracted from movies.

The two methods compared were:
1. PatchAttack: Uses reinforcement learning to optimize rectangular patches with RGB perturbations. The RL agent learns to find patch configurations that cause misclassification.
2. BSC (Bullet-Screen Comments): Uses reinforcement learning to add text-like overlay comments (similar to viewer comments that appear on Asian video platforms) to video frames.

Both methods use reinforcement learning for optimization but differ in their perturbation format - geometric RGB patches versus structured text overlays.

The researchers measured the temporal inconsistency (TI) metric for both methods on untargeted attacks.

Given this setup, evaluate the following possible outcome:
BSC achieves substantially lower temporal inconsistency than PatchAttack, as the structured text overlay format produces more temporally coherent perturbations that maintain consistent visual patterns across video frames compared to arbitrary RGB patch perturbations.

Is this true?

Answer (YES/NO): YES